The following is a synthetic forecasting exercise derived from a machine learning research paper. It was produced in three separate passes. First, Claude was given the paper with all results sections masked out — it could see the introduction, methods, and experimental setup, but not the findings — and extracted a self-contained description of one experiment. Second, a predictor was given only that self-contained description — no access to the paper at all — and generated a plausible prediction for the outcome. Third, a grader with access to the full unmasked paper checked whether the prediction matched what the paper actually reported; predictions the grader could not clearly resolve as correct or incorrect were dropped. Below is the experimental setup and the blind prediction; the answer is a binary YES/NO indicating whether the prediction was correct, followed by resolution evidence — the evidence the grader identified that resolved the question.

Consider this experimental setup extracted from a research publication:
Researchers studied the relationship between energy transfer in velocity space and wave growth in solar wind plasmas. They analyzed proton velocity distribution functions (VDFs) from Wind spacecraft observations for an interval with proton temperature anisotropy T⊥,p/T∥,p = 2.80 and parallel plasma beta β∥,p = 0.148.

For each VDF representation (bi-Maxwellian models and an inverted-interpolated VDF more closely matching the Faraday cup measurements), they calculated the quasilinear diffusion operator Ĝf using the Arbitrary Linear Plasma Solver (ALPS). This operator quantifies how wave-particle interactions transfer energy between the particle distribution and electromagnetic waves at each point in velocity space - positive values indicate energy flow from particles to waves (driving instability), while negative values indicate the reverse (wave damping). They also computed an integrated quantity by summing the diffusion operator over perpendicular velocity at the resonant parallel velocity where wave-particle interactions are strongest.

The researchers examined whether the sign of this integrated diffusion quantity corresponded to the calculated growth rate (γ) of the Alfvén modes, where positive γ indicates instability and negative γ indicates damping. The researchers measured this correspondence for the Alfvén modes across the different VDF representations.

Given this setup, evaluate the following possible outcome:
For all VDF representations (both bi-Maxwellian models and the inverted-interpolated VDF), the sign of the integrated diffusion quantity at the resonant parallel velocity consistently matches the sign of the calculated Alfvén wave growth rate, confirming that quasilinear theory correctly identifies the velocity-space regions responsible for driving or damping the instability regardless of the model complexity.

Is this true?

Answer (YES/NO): YES